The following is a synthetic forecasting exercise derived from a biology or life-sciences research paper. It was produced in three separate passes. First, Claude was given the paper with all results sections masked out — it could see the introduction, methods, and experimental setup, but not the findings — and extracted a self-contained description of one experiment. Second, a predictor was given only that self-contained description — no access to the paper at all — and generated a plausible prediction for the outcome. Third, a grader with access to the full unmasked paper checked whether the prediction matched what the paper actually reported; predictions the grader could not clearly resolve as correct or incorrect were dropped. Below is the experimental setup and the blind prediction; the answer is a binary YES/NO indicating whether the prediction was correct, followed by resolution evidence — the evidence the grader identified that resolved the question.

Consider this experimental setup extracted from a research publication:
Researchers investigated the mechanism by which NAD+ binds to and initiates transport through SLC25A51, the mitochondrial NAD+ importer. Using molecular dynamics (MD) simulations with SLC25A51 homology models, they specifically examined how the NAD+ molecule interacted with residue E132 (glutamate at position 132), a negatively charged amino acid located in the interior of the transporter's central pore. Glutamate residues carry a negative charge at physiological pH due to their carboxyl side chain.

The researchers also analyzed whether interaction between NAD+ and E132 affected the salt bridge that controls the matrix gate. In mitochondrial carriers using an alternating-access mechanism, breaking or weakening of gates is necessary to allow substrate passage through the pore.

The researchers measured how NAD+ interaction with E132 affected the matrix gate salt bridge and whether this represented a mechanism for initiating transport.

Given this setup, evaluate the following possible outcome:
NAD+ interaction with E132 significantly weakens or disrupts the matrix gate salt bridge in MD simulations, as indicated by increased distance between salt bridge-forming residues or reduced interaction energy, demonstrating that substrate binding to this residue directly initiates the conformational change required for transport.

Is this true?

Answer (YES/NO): NO